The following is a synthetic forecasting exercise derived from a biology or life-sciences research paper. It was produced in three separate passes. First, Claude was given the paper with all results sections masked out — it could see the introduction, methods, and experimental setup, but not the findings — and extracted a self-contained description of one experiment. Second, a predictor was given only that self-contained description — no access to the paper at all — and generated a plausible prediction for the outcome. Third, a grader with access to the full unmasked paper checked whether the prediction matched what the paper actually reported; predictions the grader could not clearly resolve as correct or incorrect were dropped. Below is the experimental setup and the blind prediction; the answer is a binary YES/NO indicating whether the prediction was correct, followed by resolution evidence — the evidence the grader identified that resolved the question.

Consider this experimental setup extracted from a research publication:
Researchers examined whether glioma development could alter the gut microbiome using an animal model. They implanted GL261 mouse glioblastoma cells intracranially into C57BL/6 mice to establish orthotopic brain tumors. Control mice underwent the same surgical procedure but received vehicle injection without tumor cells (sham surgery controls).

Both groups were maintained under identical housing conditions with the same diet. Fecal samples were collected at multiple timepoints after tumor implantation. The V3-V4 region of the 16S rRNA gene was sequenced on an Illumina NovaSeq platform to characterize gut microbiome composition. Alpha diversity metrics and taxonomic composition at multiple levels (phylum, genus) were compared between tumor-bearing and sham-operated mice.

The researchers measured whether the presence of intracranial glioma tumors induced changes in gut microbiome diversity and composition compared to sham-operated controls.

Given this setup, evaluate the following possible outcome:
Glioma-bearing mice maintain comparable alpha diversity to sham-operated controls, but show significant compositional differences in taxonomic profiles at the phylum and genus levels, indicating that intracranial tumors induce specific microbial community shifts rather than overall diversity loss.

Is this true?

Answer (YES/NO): NO